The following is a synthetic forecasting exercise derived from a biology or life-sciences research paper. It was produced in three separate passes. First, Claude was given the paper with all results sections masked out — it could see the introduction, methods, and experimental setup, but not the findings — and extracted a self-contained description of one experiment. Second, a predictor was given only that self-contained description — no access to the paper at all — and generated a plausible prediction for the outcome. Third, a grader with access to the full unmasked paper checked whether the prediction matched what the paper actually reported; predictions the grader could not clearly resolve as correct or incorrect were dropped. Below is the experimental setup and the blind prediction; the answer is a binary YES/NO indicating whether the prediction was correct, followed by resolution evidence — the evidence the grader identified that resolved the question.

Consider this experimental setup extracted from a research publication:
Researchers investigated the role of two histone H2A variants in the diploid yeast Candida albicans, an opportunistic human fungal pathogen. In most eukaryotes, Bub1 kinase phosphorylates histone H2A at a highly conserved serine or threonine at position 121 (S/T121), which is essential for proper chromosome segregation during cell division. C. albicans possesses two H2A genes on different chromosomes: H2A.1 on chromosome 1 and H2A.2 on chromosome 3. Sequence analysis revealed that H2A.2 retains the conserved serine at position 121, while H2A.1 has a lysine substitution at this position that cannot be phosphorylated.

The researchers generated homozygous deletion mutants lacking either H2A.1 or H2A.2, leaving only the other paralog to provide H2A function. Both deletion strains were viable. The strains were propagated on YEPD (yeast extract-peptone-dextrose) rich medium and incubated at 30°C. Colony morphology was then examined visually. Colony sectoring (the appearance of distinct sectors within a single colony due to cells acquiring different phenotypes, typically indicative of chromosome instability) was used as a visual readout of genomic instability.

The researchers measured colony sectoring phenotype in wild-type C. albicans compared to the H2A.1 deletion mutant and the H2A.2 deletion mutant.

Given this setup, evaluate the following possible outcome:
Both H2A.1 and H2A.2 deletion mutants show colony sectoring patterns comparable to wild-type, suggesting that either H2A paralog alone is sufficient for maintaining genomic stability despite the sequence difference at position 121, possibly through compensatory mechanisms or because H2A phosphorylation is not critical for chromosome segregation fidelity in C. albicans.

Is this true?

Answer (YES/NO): NO